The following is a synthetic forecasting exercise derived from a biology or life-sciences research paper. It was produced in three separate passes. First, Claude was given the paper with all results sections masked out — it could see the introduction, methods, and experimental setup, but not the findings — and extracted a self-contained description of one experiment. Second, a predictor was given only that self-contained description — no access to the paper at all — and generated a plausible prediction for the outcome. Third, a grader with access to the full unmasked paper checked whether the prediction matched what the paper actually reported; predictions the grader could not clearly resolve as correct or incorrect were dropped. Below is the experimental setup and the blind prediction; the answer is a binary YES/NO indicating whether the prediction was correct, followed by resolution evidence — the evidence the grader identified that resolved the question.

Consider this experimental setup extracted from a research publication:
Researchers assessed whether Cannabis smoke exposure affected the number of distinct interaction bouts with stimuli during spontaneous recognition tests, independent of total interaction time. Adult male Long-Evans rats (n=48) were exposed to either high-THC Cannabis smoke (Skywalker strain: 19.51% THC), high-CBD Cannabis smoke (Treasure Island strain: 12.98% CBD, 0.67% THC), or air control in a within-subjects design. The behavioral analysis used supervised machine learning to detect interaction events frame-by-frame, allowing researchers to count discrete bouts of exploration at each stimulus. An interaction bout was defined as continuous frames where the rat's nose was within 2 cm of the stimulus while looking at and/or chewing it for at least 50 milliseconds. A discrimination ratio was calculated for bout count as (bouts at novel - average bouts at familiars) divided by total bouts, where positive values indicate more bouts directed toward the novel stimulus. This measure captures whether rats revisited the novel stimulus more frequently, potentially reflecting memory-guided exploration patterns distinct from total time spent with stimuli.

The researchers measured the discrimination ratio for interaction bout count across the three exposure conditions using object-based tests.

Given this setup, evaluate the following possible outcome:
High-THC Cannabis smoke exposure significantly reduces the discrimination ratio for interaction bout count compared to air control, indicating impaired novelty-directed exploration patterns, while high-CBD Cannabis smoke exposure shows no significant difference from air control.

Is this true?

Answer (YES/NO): NO